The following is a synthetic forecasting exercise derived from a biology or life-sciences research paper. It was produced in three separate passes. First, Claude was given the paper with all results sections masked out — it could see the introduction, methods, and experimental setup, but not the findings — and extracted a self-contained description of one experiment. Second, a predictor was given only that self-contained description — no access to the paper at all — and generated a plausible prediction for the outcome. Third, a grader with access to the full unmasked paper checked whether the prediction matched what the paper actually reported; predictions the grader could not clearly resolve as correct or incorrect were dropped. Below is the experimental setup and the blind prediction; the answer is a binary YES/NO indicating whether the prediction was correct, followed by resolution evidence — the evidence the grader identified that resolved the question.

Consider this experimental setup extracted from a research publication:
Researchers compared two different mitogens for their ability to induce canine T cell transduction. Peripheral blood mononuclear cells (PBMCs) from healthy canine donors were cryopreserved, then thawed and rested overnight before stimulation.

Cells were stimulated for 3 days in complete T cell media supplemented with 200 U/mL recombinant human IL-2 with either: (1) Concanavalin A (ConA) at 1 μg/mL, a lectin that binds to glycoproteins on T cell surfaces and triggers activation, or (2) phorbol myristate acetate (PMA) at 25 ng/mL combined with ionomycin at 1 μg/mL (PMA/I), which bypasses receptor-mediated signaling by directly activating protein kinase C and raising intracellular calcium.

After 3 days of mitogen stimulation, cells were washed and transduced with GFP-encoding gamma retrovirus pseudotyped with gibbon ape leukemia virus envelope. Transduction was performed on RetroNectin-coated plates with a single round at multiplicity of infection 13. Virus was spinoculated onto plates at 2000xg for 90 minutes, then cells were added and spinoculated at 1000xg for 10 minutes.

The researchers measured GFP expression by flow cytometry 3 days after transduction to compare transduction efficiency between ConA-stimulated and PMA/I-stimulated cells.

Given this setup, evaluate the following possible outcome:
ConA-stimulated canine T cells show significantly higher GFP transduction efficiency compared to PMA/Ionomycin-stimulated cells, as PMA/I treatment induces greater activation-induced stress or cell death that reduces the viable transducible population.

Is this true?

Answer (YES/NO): NO